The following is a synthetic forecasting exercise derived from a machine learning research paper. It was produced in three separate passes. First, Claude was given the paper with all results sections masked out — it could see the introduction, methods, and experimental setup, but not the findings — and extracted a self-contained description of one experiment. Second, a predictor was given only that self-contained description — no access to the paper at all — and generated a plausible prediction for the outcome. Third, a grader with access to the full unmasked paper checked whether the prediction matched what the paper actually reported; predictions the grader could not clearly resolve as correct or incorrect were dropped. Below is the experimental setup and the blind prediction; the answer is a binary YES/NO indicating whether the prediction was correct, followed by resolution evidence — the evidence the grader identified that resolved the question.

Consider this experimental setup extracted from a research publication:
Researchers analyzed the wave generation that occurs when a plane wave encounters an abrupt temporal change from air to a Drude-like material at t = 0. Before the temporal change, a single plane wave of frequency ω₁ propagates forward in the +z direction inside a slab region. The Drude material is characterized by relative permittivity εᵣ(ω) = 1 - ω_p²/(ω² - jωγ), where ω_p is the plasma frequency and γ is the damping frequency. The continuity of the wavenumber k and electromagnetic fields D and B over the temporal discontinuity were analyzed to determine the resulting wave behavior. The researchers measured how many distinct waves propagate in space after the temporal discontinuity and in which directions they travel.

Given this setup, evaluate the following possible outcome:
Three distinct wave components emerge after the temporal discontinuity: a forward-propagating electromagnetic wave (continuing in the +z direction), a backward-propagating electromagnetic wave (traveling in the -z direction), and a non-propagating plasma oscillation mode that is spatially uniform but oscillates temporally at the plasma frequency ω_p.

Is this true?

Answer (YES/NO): NO